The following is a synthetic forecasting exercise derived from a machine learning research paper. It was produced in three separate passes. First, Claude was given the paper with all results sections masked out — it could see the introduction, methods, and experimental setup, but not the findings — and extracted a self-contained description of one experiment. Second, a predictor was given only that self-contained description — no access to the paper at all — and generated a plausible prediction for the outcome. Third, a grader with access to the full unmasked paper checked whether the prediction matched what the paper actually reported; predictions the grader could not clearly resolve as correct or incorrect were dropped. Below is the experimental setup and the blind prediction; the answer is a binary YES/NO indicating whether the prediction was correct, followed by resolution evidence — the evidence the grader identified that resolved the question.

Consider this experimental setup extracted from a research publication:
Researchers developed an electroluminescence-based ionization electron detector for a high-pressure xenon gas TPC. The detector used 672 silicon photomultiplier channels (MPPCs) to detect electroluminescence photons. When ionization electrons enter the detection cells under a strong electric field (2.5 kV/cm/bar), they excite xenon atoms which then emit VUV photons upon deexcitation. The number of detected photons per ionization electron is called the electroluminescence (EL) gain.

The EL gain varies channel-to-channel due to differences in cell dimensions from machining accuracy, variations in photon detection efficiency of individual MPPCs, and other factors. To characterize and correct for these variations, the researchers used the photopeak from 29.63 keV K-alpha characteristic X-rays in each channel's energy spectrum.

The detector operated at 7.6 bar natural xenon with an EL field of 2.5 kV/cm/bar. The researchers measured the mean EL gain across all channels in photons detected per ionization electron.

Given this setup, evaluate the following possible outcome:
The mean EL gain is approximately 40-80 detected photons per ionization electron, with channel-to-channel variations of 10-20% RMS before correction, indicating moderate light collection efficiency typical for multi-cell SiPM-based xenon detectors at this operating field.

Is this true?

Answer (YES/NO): NO